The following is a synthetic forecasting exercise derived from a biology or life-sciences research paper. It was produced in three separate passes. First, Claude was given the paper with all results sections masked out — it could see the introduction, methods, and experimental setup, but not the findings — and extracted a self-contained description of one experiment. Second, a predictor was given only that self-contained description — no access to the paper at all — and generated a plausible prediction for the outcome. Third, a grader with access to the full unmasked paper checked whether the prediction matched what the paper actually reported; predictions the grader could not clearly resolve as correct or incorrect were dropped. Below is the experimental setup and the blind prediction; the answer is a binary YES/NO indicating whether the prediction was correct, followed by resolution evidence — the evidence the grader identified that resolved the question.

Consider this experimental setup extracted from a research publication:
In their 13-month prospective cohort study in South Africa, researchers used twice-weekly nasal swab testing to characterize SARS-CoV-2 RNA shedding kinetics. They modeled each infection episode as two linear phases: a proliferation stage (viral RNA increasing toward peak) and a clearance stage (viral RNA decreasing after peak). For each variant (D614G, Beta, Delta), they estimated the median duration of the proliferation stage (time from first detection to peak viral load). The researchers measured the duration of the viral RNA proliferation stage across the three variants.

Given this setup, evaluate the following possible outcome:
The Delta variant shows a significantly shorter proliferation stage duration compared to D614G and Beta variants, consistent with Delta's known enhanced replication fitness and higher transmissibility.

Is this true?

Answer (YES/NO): NO